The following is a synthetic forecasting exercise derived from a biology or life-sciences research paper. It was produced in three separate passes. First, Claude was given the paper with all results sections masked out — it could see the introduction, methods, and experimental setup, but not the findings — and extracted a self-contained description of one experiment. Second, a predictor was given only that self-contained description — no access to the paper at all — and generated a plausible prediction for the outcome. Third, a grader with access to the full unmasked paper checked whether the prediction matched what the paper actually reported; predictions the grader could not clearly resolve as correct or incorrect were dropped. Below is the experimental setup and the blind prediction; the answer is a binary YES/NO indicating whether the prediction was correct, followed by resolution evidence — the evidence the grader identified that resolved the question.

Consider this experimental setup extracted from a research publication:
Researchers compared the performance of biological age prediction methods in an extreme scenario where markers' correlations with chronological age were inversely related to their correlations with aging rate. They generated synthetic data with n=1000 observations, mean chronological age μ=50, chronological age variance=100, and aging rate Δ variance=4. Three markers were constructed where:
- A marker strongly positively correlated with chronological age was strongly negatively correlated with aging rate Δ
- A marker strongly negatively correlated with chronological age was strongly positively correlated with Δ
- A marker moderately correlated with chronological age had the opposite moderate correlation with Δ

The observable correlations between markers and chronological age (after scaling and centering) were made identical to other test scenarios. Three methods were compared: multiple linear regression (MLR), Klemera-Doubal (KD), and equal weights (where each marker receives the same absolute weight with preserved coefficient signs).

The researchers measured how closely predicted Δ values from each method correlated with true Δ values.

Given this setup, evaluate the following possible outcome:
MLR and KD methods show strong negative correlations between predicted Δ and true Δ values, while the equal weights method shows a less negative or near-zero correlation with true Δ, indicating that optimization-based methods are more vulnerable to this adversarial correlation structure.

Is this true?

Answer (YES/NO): NO